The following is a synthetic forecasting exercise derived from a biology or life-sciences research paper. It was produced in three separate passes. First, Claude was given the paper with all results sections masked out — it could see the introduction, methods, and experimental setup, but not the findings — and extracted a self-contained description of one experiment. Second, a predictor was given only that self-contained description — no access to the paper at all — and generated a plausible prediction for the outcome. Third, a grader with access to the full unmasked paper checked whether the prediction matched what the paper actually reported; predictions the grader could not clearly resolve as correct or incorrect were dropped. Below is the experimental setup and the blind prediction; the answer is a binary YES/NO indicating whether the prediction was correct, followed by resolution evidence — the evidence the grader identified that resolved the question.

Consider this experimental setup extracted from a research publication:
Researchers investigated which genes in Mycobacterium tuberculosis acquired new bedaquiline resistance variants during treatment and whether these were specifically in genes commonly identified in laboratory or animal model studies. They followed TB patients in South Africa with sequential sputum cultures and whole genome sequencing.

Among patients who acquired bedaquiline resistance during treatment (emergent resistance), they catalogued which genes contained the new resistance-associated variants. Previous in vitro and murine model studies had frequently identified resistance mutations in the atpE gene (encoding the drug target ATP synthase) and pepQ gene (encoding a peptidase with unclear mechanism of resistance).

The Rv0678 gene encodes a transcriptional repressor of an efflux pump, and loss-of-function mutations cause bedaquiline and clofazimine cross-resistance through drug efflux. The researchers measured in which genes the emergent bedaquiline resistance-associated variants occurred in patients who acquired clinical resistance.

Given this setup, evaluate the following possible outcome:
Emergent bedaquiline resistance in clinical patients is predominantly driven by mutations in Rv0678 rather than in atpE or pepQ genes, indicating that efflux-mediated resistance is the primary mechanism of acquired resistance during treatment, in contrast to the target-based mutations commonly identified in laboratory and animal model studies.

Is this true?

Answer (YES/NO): YES